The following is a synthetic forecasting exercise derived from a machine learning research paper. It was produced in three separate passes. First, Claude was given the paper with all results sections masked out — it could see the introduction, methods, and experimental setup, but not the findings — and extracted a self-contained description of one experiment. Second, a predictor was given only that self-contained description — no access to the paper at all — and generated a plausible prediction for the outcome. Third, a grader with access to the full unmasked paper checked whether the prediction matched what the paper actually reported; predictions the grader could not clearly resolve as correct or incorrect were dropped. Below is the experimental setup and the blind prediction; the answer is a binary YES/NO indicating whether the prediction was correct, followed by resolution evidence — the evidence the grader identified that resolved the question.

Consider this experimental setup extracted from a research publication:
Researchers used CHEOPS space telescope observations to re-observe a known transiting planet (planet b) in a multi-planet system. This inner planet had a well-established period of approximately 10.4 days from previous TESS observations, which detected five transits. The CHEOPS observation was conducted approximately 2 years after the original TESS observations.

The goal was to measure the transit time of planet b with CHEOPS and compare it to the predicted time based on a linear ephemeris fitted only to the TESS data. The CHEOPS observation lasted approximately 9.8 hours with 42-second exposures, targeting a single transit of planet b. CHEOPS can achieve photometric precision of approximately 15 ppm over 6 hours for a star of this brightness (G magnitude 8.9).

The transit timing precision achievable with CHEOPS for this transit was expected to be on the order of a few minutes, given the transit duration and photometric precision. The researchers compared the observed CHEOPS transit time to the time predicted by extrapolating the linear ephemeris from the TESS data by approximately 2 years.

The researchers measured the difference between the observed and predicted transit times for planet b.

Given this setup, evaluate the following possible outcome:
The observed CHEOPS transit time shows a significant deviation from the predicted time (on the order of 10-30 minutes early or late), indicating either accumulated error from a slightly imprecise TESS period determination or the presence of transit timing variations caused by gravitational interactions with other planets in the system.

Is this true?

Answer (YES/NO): NO